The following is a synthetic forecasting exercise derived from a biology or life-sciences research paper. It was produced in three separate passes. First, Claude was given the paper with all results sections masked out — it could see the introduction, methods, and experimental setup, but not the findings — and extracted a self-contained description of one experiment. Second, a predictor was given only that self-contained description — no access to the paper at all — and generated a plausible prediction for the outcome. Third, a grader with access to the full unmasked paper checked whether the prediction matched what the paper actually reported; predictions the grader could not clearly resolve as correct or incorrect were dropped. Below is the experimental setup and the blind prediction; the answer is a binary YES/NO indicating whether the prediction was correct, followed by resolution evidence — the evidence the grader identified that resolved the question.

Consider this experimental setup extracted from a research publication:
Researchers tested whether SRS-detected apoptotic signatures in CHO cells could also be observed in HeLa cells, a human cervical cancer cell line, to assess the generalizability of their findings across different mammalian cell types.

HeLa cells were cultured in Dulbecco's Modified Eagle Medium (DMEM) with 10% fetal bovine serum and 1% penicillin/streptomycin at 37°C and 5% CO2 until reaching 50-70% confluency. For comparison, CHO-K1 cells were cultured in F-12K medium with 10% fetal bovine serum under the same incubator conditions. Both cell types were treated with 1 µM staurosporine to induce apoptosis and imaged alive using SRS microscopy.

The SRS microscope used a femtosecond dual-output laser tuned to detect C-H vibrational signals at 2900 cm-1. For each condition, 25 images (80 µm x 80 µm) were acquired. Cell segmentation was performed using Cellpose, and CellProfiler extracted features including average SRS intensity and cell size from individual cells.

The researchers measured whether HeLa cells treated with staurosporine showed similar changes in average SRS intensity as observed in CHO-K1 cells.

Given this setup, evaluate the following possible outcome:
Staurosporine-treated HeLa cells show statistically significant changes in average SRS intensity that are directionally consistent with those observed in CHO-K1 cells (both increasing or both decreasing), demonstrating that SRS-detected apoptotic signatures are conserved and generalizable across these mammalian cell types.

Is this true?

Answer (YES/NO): YES